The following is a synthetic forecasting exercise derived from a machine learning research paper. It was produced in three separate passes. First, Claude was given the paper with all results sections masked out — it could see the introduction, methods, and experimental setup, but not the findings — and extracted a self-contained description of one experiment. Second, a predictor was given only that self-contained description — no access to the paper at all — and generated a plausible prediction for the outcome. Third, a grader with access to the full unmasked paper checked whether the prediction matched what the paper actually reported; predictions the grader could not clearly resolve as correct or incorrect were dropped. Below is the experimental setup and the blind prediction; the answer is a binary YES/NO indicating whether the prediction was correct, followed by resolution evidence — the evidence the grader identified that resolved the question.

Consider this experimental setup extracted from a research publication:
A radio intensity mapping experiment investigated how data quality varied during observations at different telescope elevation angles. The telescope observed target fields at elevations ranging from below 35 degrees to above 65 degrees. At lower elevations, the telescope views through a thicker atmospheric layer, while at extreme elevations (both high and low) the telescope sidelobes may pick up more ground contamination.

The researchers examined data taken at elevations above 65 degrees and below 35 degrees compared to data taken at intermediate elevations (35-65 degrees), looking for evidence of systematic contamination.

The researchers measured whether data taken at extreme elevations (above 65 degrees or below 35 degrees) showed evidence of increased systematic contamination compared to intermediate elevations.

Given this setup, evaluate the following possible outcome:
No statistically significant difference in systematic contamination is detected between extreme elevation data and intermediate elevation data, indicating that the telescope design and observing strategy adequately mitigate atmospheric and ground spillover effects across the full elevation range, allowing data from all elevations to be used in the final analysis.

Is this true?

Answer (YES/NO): NO